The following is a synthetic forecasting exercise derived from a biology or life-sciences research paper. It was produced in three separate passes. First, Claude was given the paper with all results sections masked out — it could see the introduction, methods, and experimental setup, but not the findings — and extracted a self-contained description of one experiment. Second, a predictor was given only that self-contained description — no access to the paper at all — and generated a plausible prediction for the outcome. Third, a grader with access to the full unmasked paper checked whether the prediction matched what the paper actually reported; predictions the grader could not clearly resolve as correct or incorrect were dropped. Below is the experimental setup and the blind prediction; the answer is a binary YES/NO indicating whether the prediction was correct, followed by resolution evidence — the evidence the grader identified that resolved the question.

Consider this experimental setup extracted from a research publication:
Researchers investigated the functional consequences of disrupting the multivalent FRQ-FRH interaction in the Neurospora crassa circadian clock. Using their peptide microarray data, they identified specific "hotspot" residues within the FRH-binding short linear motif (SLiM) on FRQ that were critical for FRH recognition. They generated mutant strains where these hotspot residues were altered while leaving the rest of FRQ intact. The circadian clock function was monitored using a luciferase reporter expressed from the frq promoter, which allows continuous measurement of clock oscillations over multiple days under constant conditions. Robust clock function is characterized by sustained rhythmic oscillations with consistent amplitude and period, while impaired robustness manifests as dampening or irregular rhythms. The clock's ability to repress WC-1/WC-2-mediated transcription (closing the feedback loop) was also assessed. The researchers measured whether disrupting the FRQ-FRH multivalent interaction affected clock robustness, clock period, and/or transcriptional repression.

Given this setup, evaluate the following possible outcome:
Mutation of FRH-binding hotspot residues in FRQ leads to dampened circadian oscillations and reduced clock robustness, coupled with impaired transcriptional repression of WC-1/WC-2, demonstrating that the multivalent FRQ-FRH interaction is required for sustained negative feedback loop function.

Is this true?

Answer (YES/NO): NO